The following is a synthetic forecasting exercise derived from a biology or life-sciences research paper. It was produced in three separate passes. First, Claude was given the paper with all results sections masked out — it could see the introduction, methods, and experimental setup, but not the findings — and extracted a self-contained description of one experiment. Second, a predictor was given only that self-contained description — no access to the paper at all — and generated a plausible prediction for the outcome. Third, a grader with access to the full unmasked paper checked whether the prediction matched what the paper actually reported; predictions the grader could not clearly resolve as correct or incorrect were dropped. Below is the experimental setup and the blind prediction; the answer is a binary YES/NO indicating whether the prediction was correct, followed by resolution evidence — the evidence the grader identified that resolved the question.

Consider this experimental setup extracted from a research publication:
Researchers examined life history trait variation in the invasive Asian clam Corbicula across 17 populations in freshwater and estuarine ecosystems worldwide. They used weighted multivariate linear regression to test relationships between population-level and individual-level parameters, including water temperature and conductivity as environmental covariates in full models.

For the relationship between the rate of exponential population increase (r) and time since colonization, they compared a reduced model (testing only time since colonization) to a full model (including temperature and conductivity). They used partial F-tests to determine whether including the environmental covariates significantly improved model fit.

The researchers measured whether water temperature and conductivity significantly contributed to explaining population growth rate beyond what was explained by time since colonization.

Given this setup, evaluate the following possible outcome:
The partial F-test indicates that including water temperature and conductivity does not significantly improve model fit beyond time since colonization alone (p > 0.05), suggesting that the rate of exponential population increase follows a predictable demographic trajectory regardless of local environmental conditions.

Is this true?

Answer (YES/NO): YES